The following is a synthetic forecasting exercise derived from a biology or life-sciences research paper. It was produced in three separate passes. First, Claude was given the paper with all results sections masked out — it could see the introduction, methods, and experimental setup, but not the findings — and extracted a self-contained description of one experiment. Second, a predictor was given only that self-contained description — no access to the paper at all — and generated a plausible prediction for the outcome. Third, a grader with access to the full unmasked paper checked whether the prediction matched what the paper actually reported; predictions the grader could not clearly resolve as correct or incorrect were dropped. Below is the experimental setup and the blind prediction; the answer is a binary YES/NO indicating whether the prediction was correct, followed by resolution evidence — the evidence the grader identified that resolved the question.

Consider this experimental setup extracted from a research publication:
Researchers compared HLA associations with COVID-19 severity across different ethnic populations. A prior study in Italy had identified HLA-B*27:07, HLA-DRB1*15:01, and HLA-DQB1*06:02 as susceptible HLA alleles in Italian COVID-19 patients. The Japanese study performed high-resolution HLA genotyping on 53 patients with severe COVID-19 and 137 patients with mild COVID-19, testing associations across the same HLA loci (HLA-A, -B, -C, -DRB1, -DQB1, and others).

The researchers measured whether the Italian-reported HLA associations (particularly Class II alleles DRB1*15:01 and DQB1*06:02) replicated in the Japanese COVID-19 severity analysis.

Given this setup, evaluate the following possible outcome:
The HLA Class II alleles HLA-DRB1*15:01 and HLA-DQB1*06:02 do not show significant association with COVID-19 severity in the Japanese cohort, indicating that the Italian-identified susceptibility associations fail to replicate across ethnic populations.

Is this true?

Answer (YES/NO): YES